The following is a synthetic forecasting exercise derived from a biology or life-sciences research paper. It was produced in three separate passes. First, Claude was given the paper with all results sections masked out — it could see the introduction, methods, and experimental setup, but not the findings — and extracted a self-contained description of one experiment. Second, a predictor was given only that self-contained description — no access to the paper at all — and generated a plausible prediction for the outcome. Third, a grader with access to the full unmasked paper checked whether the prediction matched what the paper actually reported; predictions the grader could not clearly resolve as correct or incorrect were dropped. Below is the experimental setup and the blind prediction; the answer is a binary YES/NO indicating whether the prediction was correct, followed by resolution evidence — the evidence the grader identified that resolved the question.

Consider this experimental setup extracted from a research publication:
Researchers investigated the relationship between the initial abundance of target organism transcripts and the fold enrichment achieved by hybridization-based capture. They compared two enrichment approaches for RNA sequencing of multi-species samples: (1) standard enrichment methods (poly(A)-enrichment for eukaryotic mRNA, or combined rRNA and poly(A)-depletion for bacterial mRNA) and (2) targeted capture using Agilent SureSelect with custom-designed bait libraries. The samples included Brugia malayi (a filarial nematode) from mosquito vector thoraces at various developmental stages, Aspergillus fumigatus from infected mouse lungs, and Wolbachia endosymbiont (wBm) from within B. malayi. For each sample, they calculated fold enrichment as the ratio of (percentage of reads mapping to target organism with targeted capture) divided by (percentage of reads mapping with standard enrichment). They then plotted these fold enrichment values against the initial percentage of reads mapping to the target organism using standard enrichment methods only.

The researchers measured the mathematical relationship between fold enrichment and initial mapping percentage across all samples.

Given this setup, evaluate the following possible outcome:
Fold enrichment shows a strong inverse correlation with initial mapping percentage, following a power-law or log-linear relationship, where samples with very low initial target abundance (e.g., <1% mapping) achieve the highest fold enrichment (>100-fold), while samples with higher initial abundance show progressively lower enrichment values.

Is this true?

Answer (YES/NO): YES